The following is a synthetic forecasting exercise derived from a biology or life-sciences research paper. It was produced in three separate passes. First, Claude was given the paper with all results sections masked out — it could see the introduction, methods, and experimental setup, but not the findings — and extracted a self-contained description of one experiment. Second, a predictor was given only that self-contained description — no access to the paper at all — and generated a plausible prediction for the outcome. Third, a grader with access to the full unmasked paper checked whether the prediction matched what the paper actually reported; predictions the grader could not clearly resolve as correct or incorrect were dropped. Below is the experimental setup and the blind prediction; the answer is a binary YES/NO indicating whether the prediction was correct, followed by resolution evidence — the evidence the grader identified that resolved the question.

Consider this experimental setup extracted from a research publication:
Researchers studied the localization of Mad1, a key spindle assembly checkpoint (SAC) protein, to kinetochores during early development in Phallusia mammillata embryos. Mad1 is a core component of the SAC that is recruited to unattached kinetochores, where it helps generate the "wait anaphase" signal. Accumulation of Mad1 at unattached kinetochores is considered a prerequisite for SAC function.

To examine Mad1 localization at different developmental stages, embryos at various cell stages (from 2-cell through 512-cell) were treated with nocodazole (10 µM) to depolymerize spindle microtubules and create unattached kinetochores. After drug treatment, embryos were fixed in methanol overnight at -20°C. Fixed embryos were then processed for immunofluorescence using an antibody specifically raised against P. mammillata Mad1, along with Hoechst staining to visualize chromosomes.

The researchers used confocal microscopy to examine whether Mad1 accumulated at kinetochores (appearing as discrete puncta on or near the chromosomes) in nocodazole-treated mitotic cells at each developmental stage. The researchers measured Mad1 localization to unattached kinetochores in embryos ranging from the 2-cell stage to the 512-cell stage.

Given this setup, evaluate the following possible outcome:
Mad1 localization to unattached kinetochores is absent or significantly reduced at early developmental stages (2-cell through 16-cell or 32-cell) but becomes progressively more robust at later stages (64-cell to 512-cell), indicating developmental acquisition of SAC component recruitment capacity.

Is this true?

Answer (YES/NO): YES